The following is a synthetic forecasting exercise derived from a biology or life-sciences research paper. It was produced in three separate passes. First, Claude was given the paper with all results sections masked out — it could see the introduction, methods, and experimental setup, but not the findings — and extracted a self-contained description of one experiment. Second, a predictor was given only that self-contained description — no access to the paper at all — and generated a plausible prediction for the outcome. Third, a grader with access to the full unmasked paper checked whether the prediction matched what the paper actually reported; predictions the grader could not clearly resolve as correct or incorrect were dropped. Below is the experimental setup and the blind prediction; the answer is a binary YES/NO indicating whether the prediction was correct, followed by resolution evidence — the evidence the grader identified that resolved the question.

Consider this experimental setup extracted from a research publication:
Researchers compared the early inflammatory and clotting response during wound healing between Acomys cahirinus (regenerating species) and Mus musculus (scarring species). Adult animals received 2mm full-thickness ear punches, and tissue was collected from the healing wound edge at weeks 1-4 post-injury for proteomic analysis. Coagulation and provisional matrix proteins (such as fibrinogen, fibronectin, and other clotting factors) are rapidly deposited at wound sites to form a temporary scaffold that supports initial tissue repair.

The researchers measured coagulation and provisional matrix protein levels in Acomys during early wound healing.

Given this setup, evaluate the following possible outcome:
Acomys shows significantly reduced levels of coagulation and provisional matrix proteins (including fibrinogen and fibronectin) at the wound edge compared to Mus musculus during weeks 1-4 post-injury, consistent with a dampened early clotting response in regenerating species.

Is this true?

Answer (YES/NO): NO